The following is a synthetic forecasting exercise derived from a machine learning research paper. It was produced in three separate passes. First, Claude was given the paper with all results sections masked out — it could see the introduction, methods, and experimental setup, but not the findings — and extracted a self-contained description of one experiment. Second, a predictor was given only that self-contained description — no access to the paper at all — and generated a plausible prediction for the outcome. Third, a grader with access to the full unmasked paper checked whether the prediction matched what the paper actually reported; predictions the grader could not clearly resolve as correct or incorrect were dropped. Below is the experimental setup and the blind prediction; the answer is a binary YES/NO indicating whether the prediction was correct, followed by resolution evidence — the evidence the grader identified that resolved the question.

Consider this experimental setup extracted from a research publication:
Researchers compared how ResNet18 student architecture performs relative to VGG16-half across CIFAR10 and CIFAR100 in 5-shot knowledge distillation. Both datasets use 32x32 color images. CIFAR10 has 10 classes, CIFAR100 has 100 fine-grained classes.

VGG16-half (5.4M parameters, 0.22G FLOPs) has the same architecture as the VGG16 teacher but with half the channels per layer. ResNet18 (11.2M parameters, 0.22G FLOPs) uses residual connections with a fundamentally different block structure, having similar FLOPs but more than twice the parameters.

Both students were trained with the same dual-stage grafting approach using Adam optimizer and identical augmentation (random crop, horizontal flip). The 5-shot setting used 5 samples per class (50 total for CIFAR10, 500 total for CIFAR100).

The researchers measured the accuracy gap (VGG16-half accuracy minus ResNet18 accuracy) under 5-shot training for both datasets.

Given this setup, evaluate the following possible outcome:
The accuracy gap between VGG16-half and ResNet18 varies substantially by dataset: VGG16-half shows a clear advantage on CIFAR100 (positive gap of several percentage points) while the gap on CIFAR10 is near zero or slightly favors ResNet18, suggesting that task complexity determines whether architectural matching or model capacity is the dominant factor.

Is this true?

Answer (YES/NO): NO